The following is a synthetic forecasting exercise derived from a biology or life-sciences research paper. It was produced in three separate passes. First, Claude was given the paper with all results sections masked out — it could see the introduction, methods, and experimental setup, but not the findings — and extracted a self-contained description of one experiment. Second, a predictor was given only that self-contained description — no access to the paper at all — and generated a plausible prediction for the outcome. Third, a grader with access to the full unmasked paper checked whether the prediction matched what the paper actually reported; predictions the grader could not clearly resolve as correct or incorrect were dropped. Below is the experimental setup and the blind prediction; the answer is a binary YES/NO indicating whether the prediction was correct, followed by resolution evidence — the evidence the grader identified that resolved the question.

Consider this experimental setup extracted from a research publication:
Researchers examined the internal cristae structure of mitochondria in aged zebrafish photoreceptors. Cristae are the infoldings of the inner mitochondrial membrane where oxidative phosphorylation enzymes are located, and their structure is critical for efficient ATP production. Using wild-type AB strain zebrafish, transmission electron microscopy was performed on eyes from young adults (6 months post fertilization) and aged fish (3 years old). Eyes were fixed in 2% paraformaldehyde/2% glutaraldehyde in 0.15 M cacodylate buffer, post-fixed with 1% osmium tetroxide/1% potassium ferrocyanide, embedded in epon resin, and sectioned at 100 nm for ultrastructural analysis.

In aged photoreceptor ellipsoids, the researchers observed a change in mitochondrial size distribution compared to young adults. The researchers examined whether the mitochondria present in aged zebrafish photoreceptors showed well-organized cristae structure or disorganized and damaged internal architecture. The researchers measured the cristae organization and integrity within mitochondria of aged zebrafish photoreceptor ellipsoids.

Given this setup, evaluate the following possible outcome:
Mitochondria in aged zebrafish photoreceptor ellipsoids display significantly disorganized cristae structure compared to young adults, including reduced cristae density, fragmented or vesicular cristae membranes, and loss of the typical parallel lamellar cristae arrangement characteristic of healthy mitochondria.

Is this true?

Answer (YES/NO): NO